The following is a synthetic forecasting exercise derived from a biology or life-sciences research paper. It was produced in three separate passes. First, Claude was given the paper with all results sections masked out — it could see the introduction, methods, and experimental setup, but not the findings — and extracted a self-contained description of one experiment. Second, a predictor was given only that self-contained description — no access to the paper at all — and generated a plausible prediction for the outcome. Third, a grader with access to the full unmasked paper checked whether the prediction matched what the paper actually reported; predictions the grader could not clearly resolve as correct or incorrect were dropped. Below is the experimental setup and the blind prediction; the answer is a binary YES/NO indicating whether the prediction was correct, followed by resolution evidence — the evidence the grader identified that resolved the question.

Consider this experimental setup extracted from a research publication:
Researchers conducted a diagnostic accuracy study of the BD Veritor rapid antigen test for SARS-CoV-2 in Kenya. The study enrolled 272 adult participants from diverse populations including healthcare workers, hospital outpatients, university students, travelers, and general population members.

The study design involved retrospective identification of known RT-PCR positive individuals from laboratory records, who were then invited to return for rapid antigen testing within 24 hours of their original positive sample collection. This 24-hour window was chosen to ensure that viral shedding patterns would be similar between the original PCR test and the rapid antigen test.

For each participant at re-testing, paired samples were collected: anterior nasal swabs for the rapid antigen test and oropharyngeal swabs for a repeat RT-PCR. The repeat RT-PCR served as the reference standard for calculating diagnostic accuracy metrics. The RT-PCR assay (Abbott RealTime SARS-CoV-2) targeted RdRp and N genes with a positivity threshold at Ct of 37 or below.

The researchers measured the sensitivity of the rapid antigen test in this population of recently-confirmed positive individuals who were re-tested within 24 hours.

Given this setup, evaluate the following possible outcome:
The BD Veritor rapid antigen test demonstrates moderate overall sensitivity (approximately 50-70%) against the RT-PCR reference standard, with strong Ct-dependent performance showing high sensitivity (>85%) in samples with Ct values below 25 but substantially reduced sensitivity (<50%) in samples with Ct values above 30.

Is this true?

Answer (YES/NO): NO